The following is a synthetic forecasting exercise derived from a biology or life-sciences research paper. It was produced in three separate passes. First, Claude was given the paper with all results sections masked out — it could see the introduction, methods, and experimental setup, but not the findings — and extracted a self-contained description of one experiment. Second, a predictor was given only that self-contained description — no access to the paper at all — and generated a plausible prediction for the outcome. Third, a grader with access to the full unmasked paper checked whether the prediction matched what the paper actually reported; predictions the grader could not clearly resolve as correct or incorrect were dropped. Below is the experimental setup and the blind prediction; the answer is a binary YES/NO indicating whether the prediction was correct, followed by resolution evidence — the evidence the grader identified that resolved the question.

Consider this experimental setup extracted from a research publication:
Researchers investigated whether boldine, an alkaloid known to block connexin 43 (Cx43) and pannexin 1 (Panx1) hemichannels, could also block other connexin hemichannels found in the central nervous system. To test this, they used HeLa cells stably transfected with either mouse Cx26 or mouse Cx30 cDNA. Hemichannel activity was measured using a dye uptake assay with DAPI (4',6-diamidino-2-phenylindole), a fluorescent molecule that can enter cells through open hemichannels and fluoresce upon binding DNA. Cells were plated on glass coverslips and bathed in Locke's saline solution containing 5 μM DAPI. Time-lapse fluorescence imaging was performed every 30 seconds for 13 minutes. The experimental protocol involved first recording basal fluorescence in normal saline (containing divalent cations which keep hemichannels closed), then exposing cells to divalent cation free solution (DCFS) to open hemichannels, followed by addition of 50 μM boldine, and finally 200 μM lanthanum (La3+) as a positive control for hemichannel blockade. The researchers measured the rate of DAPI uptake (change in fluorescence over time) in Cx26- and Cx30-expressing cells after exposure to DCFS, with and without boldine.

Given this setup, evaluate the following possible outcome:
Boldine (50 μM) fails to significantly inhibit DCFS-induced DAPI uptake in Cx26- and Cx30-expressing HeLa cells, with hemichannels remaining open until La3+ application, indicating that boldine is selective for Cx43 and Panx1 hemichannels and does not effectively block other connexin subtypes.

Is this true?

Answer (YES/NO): NO